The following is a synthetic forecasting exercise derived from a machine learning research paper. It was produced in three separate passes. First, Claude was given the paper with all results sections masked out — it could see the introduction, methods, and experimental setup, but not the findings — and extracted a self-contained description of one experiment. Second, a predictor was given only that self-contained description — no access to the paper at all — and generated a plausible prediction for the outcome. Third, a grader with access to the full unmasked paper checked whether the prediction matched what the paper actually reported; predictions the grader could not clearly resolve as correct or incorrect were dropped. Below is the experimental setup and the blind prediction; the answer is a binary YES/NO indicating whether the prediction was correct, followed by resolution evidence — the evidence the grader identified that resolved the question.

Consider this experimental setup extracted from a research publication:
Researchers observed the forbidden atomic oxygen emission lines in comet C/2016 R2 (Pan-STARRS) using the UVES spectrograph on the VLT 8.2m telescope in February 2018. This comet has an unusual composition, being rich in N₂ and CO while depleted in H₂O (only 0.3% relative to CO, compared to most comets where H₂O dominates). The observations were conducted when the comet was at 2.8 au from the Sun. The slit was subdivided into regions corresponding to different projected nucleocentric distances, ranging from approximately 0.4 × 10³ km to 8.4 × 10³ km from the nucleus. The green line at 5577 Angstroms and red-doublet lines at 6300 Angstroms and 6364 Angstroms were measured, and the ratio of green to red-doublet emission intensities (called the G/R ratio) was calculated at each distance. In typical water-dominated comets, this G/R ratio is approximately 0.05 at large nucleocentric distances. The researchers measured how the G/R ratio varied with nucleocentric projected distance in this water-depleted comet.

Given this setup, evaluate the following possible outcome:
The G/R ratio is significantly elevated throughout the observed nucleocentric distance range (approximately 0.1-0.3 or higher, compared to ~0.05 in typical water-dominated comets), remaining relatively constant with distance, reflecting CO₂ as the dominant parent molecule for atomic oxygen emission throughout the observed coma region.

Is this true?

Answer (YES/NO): NO